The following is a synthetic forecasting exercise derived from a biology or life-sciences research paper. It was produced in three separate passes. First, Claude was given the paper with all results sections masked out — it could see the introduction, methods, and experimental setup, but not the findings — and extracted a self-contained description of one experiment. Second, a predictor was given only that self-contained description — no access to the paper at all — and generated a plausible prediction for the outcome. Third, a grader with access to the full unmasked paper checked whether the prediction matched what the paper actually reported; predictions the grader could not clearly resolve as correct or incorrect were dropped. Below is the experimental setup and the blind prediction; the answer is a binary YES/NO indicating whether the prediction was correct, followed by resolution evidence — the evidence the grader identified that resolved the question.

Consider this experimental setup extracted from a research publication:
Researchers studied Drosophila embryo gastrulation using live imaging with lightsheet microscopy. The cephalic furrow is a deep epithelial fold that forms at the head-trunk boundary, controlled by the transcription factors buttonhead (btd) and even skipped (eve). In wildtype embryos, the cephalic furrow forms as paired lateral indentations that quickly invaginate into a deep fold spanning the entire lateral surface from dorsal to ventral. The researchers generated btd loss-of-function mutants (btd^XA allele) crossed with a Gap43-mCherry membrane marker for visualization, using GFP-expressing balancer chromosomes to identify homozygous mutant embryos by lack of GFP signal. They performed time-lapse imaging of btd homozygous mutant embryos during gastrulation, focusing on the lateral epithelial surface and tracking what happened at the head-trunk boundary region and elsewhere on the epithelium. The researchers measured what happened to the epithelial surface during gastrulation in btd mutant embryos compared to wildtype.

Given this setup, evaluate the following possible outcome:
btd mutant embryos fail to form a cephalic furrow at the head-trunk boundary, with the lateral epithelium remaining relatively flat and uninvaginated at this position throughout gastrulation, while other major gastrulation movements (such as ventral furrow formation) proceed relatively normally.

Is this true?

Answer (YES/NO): NO